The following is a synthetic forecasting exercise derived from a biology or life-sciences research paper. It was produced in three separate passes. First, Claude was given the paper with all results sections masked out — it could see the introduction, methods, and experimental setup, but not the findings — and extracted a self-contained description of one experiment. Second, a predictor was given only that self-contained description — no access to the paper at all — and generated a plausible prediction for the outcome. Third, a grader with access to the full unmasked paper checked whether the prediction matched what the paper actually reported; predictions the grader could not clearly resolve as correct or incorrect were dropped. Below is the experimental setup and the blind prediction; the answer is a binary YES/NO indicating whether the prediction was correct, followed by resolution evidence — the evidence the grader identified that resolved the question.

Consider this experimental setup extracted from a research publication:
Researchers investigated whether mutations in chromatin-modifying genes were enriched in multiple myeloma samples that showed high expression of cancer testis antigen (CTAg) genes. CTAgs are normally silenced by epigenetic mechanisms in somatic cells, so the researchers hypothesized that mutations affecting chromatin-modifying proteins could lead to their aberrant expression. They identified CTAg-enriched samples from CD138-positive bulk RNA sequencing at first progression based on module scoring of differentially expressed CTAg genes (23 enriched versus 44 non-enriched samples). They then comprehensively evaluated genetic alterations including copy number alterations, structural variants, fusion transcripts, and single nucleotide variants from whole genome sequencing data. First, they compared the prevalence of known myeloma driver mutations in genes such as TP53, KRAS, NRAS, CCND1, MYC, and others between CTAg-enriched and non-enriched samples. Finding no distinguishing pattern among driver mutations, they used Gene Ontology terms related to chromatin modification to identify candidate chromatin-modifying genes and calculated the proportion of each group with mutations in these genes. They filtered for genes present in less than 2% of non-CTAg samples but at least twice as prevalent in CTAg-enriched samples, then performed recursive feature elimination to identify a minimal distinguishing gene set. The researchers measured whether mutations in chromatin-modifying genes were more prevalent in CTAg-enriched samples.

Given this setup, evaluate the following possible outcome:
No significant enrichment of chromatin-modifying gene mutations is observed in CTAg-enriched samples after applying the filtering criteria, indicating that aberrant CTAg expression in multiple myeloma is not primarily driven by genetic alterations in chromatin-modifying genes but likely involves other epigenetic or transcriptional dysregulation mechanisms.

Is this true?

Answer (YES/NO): NO